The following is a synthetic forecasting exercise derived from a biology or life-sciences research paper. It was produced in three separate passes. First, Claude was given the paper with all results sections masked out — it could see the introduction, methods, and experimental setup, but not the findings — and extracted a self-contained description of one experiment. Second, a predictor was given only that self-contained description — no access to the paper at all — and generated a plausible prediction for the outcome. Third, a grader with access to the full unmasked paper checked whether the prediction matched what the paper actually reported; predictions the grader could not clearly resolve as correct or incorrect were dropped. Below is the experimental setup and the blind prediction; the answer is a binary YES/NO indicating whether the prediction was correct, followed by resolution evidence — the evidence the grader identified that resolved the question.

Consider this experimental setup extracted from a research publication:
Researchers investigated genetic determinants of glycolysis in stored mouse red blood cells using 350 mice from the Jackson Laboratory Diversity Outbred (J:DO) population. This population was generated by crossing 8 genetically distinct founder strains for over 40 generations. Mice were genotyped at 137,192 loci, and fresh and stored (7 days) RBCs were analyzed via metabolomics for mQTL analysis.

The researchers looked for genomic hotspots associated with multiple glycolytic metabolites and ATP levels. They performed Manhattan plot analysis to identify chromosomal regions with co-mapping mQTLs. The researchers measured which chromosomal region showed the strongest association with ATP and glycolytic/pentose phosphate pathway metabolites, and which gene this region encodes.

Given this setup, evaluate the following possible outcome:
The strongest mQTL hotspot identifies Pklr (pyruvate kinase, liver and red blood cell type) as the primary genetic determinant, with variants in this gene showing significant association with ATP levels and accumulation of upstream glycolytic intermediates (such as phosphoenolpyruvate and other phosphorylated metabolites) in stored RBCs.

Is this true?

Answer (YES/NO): NO